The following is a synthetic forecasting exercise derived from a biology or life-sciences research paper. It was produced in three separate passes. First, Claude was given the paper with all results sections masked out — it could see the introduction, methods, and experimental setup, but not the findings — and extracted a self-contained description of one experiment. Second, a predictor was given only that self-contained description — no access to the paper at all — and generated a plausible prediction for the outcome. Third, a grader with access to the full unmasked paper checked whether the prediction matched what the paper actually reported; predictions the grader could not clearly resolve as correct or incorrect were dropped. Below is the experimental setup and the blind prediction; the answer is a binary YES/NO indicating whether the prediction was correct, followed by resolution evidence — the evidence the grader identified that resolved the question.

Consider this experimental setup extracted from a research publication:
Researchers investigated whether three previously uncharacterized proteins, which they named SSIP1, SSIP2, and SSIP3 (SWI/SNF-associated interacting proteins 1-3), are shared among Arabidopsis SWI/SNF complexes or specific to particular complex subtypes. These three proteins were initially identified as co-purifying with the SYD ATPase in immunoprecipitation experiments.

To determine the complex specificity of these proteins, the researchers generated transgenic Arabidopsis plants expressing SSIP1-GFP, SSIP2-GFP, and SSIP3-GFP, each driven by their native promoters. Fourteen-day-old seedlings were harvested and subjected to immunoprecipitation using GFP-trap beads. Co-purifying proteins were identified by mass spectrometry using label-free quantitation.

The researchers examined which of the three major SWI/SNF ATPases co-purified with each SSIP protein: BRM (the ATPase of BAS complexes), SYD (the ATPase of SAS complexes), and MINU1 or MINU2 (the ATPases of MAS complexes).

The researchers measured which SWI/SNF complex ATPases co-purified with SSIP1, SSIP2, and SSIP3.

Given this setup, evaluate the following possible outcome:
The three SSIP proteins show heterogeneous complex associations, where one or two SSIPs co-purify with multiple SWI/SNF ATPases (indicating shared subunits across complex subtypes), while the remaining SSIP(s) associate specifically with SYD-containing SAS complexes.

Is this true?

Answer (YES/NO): NO